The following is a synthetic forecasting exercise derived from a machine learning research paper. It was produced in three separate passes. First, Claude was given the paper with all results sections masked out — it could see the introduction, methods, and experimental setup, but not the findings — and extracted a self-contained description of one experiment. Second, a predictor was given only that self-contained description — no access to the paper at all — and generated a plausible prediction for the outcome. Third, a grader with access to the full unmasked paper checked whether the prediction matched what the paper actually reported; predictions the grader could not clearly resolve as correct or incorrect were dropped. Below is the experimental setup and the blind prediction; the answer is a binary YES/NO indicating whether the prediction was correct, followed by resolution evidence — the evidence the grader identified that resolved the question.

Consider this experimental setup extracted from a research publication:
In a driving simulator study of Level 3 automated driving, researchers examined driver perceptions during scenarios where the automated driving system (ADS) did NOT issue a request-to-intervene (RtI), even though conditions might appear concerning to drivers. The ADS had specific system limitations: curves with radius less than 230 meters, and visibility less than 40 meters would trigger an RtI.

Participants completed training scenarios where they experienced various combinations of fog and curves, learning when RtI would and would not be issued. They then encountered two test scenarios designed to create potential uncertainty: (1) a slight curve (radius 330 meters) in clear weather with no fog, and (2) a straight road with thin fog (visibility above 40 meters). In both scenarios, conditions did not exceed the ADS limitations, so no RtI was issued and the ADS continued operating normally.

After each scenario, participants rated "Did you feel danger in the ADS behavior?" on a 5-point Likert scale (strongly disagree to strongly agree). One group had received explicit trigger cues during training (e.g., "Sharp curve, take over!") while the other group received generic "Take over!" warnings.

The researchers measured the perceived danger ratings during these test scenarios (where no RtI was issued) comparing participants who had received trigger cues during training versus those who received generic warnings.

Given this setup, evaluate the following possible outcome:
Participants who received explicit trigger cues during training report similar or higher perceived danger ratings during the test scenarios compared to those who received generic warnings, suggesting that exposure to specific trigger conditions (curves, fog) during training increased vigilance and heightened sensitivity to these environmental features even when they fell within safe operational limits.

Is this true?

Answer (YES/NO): NO